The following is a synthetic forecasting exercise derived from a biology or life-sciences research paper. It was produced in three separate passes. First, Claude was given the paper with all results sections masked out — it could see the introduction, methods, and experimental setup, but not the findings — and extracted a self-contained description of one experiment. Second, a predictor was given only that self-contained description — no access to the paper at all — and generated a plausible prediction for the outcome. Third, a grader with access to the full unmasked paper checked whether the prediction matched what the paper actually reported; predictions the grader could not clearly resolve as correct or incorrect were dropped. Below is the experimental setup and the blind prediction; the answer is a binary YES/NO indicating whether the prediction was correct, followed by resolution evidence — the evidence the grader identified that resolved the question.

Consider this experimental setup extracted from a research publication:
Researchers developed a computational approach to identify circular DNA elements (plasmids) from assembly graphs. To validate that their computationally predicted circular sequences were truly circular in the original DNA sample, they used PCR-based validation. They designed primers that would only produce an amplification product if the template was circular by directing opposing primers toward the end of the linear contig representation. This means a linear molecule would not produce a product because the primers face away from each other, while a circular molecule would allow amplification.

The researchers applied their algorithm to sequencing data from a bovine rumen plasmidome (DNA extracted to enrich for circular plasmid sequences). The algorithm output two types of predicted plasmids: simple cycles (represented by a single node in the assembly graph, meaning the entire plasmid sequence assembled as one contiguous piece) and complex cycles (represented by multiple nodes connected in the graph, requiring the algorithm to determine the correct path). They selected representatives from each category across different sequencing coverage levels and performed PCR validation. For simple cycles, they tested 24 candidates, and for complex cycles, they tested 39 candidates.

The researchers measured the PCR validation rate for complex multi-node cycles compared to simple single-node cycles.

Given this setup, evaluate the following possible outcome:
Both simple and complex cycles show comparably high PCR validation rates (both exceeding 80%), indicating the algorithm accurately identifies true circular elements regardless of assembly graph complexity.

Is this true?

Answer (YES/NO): YES